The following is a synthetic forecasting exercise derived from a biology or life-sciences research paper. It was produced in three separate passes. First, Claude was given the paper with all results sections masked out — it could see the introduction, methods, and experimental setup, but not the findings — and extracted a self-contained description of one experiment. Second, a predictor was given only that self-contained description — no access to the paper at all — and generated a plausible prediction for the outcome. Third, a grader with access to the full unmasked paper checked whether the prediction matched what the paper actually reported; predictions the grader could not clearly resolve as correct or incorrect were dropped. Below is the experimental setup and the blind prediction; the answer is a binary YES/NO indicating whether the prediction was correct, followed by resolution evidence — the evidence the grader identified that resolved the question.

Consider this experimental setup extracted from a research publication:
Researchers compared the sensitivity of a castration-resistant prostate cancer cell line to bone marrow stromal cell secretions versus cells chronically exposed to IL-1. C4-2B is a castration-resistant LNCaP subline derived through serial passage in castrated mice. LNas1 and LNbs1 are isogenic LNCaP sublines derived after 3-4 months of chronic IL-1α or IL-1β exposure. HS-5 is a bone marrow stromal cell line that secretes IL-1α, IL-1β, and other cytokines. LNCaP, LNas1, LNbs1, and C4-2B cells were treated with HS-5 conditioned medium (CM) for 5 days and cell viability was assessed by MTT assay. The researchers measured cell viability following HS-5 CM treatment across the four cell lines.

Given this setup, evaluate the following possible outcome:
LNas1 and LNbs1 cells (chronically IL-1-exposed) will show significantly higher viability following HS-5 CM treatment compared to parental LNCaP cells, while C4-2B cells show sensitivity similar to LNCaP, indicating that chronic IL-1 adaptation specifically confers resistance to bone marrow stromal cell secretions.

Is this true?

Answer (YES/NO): NO